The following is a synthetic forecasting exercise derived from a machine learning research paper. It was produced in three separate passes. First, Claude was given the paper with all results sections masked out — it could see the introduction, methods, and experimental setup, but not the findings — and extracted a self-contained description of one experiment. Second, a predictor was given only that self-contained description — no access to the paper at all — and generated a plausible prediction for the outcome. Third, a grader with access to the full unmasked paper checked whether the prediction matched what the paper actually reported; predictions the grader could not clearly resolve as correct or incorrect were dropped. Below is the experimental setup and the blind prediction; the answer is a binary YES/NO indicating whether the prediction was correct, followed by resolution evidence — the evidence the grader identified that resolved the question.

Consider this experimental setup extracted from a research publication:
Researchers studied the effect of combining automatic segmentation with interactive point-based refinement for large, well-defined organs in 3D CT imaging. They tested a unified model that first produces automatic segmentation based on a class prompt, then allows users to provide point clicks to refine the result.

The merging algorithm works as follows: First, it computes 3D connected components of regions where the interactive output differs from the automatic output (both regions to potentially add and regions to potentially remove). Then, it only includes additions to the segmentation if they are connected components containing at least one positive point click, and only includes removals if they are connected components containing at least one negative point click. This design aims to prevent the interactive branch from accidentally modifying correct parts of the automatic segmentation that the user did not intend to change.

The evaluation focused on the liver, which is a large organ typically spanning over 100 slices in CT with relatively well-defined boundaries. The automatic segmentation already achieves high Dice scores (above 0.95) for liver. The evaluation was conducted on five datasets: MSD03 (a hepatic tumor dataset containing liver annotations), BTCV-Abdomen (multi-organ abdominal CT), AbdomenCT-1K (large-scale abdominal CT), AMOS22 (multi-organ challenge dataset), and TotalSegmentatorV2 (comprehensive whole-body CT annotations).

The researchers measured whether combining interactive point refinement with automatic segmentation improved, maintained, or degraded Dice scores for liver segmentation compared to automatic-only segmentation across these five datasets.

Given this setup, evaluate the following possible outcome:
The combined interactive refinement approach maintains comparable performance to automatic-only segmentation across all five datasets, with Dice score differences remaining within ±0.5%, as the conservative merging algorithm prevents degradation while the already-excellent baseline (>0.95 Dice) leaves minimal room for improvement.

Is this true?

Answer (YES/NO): NO